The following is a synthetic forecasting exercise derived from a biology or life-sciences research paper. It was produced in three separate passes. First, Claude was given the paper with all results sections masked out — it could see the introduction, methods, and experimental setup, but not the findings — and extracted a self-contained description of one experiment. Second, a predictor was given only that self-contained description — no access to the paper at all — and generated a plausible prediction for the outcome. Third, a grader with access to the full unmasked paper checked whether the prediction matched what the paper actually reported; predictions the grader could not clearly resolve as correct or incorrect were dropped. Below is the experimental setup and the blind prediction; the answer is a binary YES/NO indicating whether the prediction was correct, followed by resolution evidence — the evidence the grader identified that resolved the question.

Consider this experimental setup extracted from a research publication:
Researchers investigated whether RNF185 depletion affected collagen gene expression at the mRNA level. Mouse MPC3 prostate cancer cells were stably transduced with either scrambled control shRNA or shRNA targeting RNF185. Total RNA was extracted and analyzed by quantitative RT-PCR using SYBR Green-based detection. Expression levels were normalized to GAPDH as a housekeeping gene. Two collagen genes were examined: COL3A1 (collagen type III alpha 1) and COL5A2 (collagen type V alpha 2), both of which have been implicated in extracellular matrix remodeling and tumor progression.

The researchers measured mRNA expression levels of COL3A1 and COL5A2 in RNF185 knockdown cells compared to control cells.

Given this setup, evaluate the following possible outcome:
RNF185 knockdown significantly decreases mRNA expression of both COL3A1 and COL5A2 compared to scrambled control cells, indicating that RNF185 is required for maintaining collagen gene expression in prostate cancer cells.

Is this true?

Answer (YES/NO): NO